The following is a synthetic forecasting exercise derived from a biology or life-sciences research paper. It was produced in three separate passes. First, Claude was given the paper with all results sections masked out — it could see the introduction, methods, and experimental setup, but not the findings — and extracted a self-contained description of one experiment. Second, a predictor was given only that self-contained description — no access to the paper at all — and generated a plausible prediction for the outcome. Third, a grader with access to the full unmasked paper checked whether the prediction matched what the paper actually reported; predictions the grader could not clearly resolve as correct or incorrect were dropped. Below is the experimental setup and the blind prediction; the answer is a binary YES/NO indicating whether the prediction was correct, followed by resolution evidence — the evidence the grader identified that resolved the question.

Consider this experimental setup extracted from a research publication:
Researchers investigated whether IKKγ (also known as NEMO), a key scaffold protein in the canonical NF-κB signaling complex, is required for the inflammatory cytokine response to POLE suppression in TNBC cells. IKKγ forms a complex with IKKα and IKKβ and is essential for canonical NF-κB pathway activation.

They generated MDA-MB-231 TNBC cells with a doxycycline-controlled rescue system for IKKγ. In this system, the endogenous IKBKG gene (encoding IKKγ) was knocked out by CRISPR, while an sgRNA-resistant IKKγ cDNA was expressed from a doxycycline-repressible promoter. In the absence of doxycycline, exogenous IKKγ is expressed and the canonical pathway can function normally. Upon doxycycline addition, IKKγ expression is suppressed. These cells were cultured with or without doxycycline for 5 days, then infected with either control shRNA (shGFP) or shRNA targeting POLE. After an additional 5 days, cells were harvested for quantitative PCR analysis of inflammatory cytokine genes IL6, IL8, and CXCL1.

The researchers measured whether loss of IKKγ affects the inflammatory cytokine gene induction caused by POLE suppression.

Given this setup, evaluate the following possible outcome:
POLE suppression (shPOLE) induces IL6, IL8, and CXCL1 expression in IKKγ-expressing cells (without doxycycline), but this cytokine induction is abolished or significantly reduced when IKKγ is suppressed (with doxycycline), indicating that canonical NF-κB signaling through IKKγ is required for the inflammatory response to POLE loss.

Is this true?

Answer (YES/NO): YES